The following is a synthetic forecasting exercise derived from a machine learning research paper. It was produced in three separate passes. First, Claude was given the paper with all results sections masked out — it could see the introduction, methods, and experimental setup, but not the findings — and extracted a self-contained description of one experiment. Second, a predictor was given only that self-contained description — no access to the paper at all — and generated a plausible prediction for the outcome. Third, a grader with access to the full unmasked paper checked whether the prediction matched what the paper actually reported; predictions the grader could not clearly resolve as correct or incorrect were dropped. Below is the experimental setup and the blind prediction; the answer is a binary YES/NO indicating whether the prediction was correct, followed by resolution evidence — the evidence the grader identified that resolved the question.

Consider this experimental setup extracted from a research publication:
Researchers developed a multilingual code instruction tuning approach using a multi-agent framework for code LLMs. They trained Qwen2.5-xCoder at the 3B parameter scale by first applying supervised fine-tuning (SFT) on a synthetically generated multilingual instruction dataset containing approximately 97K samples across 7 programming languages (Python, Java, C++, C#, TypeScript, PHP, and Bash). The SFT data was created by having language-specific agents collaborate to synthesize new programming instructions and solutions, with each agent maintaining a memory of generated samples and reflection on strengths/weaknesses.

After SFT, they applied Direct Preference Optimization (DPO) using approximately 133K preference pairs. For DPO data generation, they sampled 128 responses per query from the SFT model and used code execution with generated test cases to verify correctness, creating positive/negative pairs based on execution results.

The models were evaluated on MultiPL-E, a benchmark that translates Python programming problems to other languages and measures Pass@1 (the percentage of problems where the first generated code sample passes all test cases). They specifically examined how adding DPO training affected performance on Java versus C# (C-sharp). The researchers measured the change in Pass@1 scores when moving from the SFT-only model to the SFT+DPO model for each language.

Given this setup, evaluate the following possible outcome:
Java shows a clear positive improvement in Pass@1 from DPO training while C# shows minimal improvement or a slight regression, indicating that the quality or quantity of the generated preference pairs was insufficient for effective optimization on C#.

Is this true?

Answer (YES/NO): NO